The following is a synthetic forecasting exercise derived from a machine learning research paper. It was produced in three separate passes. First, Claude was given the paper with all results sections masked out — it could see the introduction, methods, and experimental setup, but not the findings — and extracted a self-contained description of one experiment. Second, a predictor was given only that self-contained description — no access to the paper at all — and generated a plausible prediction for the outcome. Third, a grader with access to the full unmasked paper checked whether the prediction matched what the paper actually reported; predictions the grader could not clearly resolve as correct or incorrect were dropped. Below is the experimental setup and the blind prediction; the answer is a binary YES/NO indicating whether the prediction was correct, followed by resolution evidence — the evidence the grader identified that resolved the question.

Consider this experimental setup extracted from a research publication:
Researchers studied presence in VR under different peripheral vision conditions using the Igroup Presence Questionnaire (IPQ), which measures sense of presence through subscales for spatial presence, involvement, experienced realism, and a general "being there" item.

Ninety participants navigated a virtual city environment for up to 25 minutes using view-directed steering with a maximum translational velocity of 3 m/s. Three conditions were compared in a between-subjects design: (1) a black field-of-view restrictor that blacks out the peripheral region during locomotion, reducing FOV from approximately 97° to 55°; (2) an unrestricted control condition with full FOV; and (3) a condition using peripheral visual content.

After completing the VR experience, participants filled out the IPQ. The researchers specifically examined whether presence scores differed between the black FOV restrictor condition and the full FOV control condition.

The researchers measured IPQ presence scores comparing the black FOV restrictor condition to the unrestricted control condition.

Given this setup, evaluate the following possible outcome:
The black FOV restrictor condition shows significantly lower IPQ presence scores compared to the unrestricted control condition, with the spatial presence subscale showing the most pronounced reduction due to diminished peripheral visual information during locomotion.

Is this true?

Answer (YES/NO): NO